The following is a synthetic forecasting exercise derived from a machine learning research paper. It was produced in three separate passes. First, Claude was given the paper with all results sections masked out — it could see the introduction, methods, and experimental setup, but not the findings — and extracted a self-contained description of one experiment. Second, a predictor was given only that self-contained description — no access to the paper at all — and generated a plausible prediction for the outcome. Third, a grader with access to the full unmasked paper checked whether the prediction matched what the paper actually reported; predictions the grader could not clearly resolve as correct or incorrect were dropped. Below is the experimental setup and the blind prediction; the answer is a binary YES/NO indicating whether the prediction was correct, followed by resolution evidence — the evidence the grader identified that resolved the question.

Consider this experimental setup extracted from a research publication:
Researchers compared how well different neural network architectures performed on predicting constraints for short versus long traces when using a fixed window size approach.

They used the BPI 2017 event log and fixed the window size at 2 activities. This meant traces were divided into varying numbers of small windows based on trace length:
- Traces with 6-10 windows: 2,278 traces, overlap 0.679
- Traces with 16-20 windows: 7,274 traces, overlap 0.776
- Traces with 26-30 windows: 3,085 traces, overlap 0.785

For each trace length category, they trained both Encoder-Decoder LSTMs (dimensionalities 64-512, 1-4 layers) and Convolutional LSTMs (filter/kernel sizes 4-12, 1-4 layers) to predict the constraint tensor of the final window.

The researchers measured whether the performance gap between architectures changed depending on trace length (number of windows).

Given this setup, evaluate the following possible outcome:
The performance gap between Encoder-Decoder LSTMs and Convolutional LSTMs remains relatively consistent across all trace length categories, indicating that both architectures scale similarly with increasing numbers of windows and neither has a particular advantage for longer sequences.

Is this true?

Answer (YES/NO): NO